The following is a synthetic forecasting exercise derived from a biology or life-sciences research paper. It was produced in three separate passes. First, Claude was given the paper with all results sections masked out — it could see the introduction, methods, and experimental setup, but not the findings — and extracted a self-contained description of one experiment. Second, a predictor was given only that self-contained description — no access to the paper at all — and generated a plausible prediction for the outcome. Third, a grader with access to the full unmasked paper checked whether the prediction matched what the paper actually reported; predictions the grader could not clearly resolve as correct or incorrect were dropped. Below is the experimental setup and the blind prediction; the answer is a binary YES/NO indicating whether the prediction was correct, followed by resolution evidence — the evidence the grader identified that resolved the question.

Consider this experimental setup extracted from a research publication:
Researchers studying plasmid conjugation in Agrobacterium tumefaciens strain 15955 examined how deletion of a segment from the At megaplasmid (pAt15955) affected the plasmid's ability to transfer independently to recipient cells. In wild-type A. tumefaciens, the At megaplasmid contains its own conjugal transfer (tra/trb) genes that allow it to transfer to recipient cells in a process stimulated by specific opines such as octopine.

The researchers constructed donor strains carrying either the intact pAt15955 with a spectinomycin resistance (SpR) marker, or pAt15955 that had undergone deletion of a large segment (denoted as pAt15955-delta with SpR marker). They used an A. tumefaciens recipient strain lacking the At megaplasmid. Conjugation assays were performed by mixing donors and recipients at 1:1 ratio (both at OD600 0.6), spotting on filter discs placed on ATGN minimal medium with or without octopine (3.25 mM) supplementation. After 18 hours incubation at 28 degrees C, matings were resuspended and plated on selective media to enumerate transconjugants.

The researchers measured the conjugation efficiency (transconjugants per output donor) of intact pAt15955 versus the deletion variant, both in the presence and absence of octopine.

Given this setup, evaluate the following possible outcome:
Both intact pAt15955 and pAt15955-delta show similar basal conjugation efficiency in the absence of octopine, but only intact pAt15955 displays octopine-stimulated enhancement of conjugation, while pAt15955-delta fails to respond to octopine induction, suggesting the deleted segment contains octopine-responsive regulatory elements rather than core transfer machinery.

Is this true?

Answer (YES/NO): NO